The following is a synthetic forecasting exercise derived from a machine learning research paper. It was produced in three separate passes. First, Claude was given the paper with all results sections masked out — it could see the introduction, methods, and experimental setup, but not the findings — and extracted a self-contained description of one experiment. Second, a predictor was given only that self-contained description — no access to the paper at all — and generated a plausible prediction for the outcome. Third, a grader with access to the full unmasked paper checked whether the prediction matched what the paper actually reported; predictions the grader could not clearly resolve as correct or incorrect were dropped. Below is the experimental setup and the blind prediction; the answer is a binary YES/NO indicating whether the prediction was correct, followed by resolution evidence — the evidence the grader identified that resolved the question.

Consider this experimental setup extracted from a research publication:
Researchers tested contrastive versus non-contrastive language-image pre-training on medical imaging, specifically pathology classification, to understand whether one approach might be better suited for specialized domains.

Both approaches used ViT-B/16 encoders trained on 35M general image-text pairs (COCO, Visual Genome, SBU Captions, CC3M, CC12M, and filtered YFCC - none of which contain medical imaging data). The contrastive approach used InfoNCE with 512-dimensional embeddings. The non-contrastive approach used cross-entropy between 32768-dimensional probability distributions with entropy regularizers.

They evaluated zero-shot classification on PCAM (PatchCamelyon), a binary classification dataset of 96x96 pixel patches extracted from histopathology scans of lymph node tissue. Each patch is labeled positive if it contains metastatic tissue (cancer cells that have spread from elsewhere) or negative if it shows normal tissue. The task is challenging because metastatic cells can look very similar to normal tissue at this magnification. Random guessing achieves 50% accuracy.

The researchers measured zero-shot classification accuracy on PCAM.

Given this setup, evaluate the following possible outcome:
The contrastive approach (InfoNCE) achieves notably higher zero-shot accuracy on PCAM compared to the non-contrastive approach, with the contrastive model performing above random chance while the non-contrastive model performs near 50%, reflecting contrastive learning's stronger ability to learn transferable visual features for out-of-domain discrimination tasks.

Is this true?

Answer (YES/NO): NO